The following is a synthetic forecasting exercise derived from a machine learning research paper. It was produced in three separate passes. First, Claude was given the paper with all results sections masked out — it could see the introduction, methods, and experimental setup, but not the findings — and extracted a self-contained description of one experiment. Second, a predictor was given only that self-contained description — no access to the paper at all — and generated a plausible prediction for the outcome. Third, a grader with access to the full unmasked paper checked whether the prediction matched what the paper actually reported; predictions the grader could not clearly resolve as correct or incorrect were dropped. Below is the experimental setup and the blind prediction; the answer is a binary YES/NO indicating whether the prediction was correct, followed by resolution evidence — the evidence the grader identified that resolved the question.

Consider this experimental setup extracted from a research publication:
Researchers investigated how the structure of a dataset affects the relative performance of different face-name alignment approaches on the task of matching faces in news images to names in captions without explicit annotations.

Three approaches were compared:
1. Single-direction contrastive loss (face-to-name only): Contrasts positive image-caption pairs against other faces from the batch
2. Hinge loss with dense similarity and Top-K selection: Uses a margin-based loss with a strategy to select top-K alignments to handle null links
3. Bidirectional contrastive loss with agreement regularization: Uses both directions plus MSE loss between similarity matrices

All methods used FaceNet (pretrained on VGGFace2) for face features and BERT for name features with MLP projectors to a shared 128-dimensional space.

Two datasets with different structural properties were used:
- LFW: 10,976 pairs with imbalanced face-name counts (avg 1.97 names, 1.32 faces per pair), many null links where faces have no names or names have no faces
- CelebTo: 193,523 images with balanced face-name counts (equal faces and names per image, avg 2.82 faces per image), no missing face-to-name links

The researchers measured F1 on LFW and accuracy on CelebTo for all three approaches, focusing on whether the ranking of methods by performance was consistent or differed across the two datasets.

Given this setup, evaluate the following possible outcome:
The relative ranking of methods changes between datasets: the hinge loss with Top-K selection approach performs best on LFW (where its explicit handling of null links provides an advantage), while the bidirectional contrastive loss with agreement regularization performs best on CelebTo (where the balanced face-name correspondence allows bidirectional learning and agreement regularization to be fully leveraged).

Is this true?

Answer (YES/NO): NO